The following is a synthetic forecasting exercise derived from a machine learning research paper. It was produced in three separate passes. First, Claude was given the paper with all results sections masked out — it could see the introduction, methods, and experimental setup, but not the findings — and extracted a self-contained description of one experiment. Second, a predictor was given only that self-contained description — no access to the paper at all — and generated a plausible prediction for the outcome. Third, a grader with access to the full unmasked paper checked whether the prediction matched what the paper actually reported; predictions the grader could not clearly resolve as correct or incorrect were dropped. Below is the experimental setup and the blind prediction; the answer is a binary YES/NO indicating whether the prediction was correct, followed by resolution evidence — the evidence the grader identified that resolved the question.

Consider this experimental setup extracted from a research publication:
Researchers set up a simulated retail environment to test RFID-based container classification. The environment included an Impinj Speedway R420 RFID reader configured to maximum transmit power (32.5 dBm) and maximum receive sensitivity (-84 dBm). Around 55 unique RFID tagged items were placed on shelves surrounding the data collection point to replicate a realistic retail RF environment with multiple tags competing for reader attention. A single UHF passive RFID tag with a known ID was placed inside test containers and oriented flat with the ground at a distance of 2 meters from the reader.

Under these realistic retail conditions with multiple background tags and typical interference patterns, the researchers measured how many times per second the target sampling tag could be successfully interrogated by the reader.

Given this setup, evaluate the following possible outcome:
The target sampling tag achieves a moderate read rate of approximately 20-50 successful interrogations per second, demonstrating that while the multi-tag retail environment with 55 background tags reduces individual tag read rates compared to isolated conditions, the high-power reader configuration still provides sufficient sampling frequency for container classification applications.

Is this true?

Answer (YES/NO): NO